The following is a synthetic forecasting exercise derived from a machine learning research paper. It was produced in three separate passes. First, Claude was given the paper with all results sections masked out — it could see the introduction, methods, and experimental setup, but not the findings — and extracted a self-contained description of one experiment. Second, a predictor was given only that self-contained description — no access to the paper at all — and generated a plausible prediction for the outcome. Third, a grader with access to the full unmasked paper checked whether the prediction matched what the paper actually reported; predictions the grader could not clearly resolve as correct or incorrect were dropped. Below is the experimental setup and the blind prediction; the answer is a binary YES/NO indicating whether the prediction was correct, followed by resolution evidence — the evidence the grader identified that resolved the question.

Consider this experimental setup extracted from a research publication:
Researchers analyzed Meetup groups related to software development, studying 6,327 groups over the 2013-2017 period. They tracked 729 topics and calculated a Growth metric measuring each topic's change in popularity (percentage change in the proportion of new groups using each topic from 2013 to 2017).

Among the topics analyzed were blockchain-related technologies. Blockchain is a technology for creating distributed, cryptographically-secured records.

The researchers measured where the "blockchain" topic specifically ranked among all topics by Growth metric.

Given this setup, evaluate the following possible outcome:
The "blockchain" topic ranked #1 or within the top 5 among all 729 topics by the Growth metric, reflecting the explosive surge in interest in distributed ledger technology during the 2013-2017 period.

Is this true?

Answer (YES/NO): NO